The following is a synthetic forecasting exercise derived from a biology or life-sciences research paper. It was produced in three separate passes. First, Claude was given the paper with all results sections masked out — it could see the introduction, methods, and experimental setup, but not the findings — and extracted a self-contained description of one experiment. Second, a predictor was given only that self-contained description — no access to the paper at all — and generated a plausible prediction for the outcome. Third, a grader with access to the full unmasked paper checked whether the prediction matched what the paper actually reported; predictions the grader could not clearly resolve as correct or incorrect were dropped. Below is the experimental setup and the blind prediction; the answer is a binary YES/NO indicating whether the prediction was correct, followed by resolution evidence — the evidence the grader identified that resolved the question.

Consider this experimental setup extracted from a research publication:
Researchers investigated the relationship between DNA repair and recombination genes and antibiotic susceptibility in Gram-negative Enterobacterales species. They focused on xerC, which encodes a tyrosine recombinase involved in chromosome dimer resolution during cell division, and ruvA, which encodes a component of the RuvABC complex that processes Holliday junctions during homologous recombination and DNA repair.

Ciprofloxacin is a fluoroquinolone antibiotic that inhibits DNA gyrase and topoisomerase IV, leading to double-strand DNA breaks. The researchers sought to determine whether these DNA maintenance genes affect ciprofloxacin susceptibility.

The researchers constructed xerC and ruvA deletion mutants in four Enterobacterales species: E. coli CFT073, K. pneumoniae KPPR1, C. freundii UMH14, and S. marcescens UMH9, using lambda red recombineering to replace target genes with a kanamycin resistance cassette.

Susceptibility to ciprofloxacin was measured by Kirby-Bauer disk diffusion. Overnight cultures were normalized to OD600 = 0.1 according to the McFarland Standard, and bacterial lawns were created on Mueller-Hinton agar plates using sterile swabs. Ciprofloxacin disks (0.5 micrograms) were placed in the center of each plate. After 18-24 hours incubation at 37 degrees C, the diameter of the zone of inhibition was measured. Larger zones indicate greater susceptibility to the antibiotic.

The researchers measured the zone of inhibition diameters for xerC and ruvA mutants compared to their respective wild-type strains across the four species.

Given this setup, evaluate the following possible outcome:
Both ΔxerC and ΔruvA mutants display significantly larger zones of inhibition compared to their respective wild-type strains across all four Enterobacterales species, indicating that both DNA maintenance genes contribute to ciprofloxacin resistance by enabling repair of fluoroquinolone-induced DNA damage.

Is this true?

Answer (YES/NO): YES